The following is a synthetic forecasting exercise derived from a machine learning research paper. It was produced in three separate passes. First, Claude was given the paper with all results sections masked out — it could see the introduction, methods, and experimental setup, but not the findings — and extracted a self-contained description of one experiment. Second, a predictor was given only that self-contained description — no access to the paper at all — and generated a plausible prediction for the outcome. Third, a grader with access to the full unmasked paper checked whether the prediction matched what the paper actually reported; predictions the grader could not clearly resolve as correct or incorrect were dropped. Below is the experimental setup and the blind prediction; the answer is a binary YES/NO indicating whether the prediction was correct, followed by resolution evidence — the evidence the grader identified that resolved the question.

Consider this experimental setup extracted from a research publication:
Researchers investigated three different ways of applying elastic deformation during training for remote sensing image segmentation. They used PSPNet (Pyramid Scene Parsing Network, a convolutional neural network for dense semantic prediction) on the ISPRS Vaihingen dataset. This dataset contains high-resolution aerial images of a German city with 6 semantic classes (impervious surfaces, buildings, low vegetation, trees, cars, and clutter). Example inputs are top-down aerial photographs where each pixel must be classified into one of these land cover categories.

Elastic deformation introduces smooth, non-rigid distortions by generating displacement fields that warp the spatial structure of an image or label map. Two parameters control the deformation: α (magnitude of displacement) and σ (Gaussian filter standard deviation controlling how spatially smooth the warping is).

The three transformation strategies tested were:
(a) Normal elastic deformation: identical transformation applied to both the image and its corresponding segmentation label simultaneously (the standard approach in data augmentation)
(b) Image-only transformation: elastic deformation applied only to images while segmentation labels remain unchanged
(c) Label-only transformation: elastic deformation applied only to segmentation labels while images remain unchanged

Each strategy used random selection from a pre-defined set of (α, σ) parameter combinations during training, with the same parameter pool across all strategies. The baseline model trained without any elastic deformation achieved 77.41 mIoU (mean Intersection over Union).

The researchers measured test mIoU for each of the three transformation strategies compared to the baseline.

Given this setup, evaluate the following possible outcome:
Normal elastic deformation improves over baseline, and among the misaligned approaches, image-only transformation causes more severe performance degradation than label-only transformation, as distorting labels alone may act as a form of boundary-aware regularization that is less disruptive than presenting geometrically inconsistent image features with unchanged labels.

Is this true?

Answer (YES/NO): NO